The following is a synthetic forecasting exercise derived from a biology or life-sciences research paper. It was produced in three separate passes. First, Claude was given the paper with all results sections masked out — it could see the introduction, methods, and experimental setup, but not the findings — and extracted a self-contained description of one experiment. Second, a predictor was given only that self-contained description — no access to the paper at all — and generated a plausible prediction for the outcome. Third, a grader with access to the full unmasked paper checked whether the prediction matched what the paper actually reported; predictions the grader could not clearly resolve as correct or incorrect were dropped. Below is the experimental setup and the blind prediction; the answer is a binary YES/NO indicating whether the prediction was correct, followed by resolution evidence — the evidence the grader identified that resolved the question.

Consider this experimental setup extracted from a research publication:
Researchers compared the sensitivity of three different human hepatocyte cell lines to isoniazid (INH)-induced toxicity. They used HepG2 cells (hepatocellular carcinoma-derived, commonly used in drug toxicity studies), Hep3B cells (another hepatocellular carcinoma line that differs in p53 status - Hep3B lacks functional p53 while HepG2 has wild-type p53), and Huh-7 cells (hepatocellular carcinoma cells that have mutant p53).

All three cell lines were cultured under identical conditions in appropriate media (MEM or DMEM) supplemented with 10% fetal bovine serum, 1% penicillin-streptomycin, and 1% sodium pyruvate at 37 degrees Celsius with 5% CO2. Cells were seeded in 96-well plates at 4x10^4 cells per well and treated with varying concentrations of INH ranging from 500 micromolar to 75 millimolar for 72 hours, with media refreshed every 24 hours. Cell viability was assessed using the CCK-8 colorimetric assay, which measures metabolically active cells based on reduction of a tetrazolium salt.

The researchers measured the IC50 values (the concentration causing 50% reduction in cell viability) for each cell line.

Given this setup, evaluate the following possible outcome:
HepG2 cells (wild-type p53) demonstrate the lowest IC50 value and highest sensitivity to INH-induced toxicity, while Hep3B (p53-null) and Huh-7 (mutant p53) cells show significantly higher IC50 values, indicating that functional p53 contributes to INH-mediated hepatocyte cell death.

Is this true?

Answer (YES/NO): NO